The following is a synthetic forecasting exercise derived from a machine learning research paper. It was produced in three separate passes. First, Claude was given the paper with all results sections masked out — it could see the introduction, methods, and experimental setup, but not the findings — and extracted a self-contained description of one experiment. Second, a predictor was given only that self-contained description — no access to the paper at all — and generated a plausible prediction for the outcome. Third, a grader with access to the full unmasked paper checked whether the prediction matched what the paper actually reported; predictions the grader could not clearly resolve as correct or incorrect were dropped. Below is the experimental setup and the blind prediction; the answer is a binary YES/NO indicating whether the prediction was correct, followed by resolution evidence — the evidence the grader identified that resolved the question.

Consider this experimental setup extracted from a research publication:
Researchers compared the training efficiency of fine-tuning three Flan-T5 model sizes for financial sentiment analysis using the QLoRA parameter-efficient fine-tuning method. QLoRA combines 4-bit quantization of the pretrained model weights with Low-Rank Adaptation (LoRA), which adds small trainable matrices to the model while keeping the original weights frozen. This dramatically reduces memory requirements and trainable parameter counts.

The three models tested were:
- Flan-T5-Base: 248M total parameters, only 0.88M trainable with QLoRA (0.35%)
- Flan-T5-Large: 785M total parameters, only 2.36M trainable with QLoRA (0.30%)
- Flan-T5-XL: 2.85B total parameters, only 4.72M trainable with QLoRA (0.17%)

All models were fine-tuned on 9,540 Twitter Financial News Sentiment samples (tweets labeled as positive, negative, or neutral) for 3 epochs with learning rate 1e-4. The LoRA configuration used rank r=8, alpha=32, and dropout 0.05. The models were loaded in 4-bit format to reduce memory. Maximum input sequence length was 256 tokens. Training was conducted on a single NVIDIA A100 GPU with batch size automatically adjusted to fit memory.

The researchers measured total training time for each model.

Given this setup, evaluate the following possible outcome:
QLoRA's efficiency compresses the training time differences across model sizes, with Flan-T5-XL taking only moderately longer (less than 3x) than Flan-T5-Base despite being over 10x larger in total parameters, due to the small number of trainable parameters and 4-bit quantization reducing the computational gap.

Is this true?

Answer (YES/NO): YES